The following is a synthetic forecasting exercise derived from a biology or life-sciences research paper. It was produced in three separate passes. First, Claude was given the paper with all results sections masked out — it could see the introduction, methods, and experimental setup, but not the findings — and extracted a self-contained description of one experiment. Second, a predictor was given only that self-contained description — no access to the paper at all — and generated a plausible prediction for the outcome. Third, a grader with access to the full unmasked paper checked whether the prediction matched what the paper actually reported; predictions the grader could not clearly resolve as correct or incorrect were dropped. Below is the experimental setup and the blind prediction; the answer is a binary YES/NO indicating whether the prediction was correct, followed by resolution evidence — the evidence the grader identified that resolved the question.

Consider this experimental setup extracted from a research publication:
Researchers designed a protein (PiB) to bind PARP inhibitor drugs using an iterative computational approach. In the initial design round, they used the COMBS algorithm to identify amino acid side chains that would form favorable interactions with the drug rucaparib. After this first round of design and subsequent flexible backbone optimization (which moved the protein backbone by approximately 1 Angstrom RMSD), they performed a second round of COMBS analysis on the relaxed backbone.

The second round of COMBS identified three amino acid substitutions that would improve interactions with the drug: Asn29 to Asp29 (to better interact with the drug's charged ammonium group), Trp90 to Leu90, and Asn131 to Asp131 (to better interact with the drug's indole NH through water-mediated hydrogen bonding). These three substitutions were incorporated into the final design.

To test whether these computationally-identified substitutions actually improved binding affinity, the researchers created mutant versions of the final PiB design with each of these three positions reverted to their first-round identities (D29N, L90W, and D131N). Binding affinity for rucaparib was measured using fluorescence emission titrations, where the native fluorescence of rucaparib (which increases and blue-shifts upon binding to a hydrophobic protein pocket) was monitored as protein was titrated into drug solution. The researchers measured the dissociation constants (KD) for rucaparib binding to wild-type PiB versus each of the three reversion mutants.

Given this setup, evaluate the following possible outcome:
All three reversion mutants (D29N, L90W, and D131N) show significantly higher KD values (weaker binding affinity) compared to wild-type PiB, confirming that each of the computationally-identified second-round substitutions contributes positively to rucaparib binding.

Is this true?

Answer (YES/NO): YES